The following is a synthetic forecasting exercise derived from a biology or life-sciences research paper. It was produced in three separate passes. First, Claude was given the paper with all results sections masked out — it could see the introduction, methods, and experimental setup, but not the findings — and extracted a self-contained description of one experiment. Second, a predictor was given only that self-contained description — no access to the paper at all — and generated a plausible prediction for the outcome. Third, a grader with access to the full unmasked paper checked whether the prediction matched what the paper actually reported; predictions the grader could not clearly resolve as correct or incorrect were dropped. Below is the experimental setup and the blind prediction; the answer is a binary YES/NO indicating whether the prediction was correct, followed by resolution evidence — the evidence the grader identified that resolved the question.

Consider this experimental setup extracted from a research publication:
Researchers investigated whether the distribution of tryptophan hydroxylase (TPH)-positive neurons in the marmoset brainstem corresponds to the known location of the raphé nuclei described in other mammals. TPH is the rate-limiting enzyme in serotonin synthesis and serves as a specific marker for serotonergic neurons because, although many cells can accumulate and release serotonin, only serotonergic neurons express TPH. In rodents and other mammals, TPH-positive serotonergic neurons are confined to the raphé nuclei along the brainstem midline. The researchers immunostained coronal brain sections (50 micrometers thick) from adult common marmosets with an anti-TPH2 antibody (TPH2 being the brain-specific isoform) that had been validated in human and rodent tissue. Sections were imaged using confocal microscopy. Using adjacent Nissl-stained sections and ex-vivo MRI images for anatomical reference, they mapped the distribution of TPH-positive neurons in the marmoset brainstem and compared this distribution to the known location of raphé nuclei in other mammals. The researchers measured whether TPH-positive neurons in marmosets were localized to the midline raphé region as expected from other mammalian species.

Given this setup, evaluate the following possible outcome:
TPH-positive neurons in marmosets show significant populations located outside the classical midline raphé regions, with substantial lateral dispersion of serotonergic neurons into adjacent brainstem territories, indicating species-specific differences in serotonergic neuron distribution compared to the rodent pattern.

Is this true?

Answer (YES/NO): NO